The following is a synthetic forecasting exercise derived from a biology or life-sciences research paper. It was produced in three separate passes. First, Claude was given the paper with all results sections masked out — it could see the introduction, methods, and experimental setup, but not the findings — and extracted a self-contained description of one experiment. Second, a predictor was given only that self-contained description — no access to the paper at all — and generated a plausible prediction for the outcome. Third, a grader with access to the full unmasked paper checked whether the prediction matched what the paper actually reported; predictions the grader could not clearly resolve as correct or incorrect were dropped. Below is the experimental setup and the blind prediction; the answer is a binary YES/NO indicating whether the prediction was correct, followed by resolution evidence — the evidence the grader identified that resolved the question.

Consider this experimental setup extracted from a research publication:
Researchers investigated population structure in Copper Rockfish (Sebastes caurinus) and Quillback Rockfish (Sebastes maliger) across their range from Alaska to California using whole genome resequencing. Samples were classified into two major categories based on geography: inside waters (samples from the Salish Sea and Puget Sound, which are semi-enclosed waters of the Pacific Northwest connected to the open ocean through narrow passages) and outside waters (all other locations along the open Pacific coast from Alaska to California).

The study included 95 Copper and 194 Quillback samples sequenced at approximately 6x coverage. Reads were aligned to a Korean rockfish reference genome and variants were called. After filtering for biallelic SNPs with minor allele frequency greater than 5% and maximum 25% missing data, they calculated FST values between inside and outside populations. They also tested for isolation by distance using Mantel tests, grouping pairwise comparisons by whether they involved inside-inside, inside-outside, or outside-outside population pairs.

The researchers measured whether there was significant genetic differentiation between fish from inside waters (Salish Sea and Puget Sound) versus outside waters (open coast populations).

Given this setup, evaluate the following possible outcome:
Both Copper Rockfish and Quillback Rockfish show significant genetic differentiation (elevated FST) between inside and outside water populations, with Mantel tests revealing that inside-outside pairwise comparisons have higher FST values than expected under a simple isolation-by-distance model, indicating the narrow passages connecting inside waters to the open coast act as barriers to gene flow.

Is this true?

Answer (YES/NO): NO